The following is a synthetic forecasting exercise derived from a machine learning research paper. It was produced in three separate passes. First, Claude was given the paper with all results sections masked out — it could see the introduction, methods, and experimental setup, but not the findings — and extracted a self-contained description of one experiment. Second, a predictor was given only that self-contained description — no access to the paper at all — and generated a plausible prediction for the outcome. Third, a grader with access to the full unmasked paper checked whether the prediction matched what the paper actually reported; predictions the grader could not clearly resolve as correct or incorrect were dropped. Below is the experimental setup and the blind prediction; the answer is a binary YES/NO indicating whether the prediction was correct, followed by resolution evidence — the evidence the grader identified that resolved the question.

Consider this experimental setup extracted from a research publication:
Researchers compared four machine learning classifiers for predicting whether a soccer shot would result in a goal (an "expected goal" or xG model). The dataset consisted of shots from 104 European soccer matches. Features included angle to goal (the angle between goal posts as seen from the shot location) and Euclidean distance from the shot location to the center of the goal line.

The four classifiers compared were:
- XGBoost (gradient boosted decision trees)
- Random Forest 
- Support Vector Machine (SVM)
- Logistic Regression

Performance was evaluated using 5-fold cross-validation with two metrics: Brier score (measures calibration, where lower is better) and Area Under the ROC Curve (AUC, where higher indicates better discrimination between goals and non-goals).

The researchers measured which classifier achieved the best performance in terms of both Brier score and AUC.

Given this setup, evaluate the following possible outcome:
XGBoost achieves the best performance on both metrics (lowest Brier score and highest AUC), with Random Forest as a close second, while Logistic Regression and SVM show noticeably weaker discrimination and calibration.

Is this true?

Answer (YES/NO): NO